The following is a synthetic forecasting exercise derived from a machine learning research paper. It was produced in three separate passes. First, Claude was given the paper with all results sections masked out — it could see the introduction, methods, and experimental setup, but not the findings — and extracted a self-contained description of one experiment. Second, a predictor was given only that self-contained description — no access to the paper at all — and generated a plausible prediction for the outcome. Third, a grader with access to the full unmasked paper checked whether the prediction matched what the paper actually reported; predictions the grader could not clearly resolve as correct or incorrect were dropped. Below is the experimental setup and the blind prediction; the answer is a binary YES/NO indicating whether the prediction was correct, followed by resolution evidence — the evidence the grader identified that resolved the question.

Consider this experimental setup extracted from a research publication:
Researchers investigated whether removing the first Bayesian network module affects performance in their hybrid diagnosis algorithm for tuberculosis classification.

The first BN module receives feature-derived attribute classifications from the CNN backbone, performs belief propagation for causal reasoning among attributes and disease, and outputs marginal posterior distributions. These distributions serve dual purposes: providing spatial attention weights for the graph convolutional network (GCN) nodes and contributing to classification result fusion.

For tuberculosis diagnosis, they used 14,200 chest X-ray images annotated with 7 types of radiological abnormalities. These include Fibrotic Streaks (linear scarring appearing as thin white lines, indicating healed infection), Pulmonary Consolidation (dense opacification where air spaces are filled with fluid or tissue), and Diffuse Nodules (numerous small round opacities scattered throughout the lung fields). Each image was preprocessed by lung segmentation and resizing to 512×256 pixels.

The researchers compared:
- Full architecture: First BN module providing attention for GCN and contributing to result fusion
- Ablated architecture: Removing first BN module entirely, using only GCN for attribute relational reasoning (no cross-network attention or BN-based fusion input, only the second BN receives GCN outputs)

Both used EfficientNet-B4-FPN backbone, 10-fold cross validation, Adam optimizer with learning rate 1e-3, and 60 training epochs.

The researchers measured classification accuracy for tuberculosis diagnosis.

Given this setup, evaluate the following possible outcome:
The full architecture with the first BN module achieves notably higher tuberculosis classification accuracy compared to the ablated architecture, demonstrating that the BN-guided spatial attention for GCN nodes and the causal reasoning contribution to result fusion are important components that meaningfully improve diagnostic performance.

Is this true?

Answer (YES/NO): YES